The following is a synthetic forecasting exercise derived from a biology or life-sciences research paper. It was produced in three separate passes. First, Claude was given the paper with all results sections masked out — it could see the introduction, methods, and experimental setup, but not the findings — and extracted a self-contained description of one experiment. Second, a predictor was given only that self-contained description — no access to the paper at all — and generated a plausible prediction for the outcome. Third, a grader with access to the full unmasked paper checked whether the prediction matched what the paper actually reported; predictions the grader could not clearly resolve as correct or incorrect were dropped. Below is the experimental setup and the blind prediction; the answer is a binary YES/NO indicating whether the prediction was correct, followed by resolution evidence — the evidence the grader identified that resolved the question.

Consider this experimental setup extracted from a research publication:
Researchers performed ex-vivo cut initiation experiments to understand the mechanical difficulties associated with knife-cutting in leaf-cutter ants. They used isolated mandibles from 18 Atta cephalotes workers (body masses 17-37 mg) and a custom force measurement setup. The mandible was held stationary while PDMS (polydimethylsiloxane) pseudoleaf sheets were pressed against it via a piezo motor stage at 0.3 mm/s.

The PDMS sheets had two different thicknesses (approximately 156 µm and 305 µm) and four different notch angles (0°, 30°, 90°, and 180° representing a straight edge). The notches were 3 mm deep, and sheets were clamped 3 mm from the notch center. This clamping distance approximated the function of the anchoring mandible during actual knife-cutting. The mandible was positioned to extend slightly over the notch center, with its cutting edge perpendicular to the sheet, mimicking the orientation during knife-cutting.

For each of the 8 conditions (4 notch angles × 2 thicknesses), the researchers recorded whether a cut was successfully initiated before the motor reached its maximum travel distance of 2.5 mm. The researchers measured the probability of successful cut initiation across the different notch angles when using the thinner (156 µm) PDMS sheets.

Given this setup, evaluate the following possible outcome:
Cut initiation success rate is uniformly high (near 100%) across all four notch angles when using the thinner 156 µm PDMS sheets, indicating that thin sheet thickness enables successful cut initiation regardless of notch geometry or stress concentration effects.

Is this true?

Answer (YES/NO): NO